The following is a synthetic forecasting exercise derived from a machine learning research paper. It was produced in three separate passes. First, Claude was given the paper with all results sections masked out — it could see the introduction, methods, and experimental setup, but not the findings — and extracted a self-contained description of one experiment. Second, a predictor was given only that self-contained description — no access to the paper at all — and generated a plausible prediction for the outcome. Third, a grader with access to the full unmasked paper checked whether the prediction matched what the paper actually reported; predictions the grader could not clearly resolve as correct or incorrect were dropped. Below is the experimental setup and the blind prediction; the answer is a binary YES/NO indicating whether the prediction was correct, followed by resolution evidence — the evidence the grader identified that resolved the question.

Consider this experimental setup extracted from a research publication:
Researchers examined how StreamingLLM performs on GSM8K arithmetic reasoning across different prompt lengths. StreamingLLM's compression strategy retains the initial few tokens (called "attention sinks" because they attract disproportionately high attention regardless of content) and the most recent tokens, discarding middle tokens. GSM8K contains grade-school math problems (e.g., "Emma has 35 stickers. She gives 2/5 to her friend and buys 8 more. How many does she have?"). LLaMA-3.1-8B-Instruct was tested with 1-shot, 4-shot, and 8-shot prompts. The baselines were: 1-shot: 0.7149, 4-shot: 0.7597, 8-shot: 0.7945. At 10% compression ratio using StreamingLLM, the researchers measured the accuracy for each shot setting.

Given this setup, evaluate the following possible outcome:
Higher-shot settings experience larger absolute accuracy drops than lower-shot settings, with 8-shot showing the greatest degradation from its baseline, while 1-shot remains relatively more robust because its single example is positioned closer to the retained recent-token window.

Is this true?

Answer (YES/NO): NO